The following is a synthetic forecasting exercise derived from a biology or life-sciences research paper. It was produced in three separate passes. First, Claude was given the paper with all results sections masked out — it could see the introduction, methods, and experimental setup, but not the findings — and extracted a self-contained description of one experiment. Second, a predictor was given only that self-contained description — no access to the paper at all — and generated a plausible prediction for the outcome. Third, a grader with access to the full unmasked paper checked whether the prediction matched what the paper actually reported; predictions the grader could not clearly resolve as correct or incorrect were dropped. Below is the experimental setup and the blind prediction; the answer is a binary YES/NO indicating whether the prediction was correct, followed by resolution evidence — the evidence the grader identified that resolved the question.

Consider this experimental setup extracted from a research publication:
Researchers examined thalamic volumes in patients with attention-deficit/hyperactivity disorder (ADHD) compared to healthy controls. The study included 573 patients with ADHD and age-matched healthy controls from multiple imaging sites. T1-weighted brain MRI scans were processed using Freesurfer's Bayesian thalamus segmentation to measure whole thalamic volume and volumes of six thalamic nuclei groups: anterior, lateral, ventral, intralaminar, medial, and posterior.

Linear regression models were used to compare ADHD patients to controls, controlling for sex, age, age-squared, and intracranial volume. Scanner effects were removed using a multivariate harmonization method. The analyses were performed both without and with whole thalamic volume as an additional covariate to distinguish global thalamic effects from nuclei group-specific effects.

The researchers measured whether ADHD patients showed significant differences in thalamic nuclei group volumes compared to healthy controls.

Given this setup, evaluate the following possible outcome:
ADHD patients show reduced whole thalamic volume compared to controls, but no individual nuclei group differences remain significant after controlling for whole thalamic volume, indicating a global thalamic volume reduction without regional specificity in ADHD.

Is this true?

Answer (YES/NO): NO